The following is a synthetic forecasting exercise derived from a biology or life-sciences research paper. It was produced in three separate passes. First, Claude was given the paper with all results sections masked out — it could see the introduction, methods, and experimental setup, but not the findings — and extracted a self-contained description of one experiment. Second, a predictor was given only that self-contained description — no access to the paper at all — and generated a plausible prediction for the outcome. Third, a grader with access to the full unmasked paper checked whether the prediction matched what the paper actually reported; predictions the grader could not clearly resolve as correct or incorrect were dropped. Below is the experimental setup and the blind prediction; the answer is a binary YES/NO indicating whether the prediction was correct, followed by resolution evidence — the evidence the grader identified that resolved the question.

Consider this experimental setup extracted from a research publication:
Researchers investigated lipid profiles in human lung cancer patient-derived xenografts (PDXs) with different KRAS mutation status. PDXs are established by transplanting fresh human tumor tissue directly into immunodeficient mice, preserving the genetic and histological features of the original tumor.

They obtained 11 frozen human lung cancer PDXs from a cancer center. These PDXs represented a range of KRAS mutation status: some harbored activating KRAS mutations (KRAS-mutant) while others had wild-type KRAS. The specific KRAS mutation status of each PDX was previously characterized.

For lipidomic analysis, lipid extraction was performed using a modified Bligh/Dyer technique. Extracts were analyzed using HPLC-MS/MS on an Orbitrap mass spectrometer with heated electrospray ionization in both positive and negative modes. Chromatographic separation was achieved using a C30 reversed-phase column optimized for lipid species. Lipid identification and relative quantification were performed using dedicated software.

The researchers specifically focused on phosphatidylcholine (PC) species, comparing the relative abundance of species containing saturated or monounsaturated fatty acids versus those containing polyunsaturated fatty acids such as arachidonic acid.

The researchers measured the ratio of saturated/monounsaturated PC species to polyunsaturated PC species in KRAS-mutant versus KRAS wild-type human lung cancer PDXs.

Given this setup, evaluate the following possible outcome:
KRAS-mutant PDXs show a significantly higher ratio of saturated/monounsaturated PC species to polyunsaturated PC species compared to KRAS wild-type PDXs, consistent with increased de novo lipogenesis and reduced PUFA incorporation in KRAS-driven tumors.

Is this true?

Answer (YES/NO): YES